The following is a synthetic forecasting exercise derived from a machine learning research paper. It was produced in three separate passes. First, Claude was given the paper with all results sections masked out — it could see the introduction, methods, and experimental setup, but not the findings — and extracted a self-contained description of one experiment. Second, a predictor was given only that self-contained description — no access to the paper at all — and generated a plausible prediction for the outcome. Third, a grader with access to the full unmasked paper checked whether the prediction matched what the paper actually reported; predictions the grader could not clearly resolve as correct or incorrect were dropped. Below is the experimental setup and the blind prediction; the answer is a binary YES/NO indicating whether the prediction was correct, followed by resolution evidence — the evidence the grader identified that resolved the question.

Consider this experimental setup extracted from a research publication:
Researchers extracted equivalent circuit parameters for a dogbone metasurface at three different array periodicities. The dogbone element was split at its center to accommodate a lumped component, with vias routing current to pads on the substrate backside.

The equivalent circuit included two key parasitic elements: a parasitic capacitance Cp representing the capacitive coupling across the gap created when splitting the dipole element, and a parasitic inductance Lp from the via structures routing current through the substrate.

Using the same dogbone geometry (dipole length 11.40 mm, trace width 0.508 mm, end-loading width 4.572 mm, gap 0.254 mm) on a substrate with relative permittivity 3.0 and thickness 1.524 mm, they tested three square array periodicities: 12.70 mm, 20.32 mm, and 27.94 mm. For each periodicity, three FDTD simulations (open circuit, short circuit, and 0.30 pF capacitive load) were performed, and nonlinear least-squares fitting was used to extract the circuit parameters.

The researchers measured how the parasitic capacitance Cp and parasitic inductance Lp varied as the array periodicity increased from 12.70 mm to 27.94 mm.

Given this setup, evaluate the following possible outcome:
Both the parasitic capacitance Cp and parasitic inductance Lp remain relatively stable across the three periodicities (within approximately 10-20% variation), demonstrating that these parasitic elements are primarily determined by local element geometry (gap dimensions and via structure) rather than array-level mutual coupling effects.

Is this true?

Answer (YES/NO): NO